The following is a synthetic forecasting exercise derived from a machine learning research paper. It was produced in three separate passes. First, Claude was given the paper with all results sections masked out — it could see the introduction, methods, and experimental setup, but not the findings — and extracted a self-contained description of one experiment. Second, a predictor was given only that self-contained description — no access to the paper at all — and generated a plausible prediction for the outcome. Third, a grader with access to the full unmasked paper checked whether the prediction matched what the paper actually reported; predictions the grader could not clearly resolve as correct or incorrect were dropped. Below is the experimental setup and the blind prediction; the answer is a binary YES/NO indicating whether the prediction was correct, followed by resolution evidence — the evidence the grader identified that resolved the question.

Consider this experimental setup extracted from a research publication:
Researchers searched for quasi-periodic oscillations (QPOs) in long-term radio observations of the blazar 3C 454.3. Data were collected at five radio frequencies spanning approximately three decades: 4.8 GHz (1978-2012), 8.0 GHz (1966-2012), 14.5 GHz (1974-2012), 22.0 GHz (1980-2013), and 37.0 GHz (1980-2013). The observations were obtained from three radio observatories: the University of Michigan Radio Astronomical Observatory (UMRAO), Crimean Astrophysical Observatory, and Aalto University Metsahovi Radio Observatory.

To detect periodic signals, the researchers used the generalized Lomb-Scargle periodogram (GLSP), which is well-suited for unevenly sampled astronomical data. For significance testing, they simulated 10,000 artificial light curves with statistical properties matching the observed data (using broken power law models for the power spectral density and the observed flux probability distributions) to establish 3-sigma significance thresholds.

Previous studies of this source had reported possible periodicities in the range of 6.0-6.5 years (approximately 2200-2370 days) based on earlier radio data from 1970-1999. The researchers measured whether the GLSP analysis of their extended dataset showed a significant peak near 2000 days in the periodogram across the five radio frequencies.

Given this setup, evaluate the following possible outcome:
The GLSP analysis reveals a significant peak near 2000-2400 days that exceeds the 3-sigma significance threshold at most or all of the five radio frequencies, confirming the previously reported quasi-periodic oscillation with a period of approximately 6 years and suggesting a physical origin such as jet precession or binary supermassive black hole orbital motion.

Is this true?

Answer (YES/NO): YES